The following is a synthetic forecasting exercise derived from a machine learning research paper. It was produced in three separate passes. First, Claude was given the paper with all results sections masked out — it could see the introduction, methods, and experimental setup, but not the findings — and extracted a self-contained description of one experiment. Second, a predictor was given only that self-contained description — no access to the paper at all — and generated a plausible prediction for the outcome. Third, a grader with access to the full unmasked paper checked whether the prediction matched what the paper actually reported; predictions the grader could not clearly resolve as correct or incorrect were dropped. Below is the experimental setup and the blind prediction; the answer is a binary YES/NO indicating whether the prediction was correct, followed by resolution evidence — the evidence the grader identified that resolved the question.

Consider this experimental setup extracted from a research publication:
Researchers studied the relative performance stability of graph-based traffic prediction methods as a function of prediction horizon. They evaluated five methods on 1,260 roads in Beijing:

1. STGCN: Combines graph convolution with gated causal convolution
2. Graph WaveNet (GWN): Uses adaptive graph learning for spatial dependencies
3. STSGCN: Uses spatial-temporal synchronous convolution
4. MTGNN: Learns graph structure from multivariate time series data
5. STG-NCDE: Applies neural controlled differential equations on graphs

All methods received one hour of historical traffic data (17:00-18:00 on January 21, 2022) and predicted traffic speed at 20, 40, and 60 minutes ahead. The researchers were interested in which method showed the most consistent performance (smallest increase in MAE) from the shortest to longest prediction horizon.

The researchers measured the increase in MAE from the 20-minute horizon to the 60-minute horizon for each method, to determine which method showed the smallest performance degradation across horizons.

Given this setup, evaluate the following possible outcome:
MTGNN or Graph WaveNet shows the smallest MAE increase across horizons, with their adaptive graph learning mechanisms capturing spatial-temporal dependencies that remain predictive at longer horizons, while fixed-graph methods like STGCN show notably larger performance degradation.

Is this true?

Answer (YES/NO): YES